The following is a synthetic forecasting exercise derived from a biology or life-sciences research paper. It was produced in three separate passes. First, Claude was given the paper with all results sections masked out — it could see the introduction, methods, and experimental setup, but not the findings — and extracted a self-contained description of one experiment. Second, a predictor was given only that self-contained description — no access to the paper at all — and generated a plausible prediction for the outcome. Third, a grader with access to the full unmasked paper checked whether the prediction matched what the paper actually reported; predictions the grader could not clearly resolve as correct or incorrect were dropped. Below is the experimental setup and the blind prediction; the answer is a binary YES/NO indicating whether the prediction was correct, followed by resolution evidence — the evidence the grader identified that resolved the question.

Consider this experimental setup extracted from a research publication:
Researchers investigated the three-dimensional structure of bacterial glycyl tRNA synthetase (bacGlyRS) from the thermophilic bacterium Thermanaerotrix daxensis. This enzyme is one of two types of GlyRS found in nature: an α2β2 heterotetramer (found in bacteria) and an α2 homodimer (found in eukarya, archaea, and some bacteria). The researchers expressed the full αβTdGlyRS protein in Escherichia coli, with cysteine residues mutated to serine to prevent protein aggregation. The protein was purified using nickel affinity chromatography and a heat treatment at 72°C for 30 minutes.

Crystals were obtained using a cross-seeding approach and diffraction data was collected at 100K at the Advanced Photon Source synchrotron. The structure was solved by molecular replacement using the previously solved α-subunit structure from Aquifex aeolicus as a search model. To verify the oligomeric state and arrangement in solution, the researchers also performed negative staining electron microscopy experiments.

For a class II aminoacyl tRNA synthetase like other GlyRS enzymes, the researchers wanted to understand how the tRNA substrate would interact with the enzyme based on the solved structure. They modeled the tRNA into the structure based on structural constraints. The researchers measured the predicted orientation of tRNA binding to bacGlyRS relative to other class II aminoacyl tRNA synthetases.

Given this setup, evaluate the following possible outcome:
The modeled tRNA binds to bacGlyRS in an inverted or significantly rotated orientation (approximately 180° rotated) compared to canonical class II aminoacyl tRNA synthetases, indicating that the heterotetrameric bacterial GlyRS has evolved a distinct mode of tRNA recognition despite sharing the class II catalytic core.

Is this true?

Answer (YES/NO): YES